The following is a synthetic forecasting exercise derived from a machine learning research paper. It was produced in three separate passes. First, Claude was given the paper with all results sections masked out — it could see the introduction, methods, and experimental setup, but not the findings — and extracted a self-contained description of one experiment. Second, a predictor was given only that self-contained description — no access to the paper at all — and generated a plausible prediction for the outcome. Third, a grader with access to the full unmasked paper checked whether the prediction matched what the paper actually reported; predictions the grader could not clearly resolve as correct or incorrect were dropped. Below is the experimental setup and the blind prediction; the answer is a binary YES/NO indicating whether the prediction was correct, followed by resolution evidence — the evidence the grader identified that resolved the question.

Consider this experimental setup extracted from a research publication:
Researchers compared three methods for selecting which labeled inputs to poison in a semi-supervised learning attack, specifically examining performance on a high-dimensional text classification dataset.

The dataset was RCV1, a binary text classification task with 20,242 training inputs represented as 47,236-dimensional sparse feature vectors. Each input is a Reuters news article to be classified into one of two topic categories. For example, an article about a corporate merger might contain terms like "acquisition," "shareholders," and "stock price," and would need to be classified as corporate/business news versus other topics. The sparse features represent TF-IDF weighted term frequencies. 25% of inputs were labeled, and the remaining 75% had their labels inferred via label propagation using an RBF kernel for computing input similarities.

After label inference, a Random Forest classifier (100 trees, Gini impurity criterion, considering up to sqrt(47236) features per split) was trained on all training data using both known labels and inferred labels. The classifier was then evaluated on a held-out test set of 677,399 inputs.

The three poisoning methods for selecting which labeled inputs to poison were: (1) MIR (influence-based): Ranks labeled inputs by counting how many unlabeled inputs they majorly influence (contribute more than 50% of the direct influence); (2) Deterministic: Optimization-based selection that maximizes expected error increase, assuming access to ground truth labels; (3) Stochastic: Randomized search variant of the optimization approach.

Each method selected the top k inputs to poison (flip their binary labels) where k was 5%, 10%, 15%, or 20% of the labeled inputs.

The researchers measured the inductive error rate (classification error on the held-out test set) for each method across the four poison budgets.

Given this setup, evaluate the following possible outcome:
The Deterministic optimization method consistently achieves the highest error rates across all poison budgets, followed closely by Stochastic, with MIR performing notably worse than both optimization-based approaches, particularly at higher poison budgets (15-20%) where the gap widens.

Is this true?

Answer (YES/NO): NO